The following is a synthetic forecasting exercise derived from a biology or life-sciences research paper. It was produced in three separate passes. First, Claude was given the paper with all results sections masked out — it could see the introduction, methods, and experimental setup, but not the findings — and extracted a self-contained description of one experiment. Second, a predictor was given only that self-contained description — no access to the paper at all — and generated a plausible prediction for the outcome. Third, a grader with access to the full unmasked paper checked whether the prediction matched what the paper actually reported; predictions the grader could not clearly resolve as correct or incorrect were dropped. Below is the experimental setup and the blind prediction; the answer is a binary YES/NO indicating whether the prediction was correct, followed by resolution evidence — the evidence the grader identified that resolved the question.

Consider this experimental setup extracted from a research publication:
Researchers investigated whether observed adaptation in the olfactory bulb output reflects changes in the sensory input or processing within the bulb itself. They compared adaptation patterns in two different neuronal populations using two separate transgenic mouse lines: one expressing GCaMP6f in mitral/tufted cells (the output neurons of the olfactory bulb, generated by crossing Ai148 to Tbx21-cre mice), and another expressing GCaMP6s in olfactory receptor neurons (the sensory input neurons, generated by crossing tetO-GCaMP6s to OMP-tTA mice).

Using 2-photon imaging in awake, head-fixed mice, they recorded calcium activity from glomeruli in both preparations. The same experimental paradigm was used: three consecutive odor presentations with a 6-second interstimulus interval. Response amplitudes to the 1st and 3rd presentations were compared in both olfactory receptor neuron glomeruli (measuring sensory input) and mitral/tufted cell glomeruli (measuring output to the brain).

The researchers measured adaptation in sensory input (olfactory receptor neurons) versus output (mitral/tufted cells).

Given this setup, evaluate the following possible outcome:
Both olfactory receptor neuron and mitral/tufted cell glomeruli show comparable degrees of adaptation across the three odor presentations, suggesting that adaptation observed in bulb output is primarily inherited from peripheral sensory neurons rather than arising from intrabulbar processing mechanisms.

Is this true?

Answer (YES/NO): NO